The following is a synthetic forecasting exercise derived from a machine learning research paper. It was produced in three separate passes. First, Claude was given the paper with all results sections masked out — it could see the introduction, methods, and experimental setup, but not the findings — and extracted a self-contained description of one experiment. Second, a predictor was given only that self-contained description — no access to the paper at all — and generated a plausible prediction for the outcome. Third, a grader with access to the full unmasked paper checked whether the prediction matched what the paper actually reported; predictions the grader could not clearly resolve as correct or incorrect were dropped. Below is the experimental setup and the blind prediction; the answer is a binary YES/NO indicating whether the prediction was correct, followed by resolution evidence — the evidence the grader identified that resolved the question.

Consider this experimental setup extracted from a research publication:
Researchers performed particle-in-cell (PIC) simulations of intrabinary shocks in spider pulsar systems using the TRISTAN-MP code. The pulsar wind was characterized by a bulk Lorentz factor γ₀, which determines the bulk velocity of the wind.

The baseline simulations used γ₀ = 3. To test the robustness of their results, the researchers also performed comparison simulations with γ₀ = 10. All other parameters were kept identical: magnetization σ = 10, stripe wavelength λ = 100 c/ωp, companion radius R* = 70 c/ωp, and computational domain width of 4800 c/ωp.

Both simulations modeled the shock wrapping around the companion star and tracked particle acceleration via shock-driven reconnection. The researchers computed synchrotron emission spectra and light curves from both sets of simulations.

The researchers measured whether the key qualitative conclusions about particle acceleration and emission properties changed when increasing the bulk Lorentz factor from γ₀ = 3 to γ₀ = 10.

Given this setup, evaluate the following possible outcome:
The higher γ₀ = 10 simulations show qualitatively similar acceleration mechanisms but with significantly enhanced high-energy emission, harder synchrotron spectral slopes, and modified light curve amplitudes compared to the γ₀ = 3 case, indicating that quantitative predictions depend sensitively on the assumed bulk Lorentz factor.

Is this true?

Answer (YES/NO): NO